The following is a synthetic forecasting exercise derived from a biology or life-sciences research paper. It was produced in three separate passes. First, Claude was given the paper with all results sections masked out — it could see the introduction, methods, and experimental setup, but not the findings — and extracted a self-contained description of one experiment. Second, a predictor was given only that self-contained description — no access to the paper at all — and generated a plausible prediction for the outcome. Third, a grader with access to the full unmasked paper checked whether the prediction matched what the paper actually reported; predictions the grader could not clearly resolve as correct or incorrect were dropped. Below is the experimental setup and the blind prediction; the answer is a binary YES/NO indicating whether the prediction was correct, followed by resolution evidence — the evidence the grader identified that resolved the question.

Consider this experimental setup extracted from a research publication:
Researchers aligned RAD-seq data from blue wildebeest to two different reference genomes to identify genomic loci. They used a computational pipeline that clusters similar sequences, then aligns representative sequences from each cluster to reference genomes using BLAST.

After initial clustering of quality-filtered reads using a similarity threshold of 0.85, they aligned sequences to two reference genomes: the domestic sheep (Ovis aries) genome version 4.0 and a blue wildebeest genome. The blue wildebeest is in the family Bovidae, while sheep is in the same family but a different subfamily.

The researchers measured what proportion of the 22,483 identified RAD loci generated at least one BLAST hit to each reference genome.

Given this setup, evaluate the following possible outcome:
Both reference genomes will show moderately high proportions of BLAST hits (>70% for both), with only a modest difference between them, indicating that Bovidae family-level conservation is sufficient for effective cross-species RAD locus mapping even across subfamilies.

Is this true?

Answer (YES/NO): YES